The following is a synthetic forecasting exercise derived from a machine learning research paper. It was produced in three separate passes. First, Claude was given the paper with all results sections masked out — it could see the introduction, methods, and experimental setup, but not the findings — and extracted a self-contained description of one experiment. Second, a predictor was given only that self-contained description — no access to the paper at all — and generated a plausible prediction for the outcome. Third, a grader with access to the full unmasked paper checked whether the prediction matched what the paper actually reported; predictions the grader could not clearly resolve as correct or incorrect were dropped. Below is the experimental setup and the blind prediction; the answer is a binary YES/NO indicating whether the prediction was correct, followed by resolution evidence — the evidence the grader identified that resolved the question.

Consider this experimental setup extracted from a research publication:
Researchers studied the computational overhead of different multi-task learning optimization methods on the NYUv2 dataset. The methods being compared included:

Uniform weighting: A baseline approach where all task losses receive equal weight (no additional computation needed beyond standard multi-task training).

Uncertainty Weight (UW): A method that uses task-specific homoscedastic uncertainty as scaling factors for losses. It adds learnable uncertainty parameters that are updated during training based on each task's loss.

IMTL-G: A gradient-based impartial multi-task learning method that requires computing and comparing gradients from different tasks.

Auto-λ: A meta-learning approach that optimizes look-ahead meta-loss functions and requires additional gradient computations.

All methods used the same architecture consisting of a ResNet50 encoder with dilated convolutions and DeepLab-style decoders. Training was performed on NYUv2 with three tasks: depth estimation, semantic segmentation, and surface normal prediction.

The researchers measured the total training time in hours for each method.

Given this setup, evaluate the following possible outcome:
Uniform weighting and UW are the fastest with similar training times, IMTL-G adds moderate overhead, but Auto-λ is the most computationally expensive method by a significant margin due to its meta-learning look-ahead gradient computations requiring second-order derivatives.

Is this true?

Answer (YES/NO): NO